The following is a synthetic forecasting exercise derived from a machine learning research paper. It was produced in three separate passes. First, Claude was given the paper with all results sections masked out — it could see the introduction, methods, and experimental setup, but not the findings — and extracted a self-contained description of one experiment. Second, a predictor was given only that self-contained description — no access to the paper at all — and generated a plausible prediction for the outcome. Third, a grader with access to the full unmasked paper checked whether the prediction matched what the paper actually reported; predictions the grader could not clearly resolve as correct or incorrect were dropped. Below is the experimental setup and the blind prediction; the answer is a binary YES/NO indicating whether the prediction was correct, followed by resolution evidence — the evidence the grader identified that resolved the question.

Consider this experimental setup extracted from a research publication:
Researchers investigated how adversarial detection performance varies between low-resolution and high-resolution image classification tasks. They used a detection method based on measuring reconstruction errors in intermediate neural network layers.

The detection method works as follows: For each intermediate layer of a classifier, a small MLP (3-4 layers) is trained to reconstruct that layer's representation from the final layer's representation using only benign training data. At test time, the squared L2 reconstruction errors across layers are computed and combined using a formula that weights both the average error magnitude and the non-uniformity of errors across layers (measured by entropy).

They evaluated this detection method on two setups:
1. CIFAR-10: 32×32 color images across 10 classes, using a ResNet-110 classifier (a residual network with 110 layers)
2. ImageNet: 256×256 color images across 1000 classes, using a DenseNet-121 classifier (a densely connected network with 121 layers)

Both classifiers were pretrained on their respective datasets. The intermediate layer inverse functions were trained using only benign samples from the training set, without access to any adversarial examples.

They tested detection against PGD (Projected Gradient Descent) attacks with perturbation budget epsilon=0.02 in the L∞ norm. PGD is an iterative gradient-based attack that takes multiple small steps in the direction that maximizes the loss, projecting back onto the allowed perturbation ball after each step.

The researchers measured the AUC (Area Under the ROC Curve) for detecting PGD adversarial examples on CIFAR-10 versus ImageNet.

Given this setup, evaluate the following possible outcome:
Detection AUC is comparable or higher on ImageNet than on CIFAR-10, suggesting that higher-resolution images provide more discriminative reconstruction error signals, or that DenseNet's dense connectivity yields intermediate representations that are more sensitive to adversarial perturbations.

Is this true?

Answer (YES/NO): YES